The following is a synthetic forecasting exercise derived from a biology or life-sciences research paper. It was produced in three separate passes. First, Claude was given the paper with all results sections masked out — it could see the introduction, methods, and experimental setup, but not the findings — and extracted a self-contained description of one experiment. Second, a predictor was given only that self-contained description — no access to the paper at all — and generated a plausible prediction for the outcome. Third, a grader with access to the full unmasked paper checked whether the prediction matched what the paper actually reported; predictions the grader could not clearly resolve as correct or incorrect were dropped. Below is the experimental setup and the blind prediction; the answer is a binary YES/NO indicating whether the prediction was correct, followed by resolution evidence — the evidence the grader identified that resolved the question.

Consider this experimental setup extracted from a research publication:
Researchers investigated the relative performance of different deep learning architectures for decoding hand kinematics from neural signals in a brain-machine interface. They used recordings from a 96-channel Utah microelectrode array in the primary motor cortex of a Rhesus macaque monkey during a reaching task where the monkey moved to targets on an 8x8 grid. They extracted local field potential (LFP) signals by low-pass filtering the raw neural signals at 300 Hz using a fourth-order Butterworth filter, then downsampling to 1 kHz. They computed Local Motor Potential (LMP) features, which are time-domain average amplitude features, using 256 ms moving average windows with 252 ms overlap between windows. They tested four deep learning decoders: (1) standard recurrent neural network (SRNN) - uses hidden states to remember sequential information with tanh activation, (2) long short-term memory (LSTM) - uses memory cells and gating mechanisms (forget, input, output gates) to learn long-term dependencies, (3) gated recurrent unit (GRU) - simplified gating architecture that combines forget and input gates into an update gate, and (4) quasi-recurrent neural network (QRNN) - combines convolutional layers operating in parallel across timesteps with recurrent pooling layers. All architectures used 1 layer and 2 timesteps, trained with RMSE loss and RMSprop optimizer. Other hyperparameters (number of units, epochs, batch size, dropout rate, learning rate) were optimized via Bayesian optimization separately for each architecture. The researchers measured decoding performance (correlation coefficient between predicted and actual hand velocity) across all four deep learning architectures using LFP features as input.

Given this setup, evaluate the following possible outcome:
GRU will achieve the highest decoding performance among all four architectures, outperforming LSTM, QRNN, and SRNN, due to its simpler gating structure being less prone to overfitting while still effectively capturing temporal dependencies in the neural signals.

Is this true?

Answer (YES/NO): NO